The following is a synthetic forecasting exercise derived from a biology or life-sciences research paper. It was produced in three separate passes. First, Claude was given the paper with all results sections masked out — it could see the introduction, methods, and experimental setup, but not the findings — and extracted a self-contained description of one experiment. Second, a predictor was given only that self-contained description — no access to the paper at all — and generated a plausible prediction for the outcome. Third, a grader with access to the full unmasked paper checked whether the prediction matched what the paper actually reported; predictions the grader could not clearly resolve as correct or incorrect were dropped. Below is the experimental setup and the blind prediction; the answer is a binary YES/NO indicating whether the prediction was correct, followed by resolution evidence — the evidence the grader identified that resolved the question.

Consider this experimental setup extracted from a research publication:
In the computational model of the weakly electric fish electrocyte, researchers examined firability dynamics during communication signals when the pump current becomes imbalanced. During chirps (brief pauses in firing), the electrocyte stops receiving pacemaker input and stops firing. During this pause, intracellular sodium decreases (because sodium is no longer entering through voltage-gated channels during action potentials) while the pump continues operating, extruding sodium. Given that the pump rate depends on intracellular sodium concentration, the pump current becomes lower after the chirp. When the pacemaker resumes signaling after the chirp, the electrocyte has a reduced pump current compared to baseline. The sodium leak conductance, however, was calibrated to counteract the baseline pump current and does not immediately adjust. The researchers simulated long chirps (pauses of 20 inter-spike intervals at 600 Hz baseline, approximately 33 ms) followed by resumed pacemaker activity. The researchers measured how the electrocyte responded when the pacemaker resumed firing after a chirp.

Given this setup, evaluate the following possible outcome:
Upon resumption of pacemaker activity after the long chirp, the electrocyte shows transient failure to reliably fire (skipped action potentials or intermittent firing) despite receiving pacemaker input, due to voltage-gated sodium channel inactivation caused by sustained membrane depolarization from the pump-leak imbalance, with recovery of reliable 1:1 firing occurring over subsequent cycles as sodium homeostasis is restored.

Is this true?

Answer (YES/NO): NO